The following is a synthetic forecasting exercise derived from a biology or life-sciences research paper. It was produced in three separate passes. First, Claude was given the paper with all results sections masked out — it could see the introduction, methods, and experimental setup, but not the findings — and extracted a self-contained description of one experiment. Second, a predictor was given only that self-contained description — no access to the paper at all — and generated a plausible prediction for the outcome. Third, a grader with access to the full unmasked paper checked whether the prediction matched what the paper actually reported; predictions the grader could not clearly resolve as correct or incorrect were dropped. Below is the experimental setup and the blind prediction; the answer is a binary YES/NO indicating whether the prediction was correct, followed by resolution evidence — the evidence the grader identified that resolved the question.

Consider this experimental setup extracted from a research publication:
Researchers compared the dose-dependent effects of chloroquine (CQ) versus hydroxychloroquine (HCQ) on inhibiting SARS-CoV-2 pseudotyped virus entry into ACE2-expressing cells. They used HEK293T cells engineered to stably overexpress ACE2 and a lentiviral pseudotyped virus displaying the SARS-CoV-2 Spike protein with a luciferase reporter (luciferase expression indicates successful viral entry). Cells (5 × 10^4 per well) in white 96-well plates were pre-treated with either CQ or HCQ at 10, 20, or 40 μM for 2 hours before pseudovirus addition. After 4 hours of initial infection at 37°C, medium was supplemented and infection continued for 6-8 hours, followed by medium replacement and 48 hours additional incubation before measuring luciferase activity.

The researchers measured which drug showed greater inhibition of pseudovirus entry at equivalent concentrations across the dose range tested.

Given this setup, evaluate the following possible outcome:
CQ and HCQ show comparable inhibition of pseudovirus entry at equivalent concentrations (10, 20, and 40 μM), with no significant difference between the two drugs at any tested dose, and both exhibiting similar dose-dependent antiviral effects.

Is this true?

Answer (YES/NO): NO